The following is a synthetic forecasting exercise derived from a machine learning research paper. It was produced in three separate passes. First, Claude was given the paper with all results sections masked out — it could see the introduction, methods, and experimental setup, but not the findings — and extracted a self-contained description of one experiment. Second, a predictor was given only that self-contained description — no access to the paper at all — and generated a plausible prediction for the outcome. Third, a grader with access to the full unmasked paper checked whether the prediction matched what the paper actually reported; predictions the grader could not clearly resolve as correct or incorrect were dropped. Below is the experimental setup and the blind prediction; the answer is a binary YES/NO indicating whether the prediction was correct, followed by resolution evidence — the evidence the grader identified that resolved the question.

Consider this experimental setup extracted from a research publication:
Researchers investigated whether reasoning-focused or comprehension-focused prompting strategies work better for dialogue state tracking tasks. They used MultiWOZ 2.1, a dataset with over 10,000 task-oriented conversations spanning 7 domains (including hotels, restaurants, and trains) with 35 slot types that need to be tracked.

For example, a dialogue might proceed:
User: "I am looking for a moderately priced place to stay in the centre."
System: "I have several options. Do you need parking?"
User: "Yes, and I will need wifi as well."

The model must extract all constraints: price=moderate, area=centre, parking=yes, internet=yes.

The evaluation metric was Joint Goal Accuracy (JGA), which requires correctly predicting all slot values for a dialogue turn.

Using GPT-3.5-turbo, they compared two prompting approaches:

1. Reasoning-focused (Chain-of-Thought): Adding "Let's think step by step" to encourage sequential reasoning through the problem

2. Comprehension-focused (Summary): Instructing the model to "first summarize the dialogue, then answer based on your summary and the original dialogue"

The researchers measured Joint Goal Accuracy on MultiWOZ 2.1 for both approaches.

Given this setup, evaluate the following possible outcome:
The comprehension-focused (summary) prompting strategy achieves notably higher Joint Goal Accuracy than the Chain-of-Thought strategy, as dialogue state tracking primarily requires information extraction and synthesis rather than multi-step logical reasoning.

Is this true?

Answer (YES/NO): YES